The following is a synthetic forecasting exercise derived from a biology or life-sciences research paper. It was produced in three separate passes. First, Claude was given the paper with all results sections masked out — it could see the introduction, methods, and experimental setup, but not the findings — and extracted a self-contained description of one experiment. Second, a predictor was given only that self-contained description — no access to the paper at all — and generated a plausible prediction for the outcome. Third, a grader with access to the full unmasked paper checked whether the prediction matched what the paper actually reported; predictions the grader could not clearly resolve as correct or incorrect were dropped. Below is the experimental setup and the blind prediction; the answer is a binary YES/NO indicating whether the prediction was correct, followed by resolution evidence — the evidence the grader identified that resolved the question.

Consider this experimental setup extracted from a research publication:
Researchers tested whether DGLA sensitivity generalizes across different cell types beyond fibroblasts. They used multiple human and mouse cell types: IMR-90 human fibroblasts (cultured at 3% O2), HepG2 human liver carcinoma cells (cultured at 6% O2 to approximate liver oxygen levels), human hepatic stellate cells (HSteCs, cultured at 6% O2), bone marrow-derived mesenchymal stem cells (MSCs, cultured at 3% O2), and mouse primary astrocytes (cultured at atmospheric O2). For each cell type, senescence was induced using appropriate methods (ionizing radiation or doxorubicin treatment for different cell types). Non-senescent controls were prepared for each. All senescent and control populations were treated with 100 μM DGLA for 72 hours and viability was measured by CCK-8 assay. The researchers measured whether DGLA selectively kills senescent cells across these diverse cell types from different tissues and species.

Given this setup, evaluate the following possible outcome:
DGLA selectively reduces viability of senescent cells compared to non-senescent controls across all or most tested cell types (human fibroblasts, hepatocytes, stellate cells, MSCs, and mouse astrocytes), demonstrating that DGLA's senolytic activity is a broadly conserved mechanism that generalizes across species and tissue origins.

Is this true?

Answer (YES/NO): YES